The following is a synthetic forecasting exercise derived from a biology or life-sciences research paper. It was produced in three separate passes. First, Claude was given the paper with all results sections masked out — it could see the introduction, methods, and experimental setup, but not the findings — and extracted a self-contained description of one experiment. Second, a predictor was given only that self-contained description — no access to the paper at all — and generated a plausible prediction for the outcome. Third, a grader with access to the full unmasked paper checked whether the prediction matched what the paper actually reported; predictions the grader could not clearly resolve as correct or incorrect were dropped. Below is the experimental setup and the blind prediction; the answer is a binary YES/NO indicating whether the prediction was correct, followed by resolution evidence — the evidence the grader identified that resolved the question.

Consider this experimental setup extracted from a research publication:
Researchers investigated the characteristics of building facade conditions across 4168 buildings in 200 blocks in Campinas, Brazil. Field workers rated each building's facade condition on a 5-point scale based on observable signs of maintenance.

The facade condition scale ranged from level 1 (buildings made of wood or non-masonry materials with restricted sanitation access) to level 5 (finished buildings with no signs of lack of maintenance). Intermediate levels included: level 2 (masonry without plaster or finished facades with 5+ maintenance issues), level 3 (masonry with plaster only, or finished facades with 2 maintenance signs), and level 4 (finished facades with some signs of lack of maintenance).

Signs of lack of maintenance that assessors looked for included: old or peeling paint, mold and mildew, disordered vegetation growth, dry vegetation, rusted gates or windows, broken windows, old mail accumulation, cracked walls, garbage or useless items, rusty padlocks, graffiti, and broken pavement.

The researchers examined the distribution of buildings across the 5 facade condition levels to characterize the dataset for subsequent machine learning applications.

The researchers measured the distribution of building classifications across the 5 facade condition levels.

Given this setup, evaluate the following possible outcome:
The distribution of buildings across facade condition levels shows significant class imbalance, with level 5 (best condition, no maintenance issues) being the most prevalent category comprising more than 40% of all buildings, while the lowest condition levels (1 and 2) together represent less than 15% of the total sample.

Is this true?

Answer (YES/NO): NO